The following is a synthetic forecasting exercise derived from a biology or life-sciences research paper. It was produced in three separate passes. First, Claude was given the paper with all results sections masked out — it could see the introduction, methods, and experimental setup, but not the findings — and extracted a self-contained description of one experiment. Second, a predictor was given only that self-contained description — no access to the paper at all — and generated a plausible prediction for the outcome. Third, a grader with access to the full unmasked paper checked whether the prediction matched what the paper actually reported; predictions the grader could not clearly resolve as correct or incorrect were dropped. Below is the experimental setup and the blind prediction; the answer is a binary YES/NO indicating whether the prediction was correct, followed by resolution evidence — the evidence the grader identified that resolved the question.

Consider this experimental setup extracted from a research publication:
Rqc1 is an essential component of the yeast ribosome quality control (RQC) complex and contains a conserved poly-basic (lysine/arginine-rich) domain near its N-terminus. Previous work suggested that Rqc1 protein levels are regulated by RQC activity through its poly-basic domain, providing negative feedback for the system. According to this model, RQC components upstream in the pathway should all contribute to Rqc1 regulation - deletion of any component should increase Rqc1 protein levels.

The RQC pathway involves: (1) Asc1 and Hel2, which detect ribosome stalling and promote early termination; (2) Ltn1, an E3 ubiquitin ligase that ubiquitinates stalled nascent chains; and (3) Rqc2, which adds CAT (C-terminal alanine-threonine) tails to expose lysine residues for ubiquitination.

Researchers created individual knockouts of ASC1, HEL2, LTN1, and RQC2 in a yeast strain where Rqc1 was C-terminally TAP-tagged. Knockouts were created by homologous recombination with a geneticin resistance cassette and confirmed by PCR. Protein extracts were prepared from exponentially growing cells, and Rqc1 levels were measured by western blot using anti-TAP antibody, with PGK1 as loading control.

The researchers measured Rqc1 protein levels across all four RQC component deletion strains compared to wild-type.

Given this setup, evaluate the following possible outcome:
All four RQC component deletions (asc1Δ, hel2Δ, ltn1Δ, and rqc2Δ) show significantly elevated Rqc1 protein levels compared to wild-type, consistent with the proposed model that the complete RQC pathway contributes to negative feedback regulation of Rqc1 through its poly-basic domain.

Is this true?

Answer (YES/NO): NO